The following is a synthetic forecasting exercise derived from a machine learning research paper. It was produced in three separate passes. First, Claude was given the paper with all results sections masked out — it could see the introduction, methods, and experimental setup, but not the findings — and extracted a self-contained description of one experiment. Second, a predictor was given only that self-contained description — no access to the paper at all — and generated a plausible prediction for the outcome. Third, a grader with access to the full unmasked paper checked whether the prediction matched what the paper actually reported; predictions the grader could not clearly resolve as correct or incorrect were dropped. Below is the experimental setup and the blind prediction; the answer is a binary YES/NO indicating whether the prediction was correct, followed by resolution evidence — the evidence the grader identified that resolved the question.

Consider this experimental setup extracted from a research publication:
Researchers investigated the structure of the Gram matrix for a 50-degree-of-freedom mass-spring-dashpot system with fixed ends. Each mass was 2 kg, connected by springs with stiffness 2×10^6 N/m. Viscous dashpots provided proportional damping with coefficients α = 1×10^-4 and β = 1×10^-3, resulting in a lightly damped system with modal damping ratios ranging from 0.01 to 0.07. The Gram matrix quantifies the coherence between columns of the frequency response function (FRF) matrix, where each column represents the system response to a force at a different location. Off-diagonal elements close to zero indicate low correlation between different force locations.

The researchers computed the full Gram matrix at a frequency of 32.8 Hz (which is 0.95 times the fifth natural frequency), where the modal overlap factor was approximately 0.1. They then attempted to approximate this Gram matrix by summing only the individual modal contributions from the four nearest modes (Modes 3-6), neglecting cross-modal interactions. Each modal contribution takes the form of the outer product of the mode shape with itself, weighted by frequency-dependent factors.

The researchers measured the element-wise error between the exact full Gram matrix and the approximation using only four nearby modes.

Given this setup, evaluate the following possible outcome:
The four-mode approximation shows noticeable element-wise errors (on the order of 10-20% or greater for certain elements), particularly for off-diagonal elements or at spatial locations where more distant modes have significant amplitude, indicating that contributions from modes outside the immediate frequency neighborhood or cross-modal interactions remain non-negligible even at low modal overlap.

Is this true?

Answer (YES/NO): NO